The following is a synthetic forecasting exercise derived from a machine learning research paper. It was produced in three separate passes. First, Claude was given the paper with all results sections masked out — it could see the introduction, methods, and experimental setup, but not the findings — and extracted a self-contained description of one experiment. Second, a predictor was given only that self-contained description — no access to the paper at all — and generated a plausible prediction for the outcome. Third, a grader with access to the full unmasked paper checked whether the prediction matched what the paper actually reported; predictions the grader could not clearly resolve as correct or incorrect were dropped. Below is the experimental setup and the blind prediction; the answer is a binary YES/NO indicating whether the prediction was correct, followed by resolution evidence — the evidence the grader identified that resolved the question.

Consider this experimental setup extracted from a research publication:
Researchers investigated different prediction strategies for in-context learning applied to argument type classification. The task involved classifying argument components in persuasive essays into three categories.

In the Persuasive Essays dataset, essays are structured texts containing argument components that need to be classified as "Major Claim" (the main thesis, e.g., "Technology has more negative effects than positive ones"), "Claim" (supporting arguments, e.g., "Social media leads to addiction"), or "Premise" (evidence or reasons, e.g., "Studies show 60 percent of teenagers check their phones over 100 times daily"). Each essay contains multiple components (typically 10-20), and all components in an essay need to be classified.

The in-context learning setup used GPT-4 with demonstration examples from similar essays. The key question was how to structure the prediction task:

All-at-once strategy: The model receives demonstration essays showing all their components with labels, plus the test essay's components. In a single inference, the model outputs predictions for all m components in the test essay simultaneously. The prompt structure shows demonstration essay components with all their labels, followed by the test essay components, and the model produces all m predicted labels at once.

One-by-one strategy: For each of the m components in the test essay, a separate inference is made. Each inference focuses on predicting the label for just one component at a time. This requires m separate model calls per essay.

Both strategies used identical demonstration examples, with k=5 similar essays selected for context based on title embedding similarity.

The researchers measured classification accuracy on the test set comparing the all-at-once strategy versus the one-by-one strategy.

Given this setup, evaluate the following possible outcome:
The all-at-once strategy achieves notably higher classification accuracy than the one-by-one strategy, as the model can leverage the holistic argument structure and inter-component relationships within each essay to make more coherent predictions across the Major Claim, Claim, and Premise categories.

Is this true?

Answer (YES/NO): YES